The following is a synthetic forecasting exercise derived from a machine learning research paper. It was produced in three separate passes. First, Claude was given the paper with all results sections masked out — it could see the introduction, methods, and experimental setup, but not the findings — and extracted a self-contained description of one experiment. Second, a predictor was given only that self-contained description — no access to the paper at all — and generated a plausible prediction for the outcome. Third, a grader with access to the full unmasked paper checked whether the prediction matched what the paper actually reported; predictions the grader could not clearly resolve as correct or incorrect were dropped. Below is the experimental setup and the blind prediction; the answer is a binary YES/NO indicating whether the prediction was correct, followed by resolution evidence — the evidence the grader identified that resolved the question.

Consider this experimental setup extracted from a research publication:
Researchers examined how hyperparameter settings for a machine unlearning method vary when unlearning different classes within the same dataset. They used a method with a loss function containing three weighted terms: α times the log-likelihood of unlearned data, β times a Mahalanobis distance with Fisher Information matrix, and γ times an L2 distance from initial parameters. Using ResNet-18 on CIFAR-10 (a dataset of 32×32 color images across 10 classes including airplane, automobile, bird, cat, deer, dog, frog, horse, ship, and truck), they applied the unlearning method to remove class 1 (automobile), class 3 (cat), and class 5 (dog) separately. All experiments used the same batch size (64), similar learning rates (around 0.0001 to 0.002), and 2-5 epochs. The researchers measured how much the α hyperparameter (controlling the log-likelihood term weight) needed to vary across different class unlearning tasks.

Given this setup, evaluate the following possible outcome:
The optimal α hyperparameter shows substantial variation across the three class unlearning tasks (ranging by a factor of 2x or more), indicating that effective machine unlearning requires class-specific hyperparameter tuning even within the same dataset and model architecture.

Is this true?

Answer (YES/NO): YES